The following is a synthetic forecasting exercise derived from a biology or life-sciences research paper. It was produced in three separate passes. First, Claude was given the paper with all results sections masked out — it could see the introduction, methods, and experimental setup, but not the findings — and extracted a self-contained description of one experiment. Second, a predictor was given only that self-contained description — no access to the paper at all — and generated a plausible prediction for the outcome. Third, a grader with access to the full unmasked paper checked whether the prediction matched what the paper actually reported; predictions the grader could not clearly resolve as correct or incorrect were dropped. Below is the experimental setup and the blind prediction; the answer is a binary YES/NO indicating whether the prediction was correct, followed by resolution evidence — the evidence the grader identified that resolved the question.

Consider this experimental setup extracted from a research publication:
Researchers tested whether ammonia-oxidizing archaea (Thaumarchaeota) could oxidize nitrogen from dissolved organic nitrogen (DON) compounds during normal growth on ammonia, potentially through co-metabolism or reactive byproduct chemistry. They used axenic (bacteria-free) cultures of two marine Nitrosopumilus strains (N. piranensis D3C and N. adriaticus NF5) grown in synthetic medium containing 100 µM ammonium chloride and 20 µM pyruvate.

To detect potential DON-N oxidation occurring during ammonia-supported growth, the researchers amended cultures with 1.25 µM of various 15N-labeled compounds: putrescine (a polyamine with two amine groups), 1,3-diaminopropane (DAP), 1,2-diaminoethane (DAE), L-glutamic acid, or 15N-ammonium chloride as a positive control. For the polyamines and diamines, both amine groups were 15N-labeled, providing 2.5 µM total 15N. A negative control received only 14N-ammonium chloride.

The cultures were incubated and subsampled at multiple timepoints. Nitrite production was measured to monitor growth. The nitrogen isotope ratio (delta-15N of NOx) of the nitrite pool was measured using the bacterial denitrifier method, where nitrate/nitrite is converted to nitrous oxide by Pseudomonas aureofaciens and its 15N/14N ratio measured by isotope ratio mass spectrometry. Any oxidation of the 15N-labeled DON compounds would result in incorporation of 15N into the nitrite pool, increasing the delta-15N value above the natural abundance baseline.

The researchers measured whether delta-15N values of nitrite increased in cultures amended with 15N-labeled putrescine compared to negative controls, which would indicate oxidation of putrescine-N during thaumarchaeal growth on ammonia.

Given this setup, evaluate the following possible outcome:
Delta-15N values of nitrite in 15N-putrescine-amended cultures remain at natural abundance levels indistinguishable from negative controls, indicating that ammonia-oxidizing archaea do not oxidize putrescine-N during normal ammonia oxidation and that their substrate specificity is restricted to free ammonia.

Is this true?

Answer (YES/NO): NO